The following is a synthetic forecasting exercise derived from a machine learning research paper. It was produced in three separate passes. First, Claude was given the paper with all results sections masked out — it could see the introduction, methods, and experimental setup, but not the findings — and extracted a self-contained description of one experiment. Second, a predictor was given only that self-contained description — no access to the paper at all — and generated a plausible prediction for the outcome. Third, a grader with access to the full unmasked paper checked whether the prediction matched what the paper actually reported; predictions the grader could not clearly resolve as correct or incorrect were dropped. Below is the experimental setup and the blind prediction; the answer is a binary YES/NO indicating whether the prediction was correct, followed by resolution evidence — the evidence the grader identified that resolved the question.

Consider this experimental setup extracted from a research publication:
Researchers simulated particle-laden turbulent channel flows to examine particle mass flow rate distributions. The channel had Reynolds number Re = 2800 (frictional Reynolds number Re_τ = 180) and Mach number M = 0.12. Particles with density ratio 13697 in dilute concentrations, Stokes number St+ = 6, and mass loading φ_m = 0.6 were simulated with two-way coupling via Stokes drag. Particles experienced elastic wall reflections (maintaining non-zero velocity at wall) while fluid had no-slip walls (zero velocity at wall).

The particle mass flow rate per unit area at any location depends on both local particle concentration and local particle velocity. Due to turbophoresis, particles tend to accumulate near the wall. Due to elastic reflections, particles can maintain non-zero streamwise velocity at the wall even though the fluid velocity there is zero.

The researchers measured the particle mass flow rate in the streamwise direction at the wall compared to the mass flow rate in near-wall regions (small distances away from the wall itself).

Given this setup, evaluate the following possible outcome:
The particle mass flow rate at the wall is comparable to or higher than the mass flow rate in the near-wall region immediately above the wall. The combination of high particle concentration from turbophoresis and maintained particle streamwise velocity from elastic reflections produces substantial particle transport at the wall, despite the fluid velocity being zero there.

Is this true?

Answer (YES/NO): YES